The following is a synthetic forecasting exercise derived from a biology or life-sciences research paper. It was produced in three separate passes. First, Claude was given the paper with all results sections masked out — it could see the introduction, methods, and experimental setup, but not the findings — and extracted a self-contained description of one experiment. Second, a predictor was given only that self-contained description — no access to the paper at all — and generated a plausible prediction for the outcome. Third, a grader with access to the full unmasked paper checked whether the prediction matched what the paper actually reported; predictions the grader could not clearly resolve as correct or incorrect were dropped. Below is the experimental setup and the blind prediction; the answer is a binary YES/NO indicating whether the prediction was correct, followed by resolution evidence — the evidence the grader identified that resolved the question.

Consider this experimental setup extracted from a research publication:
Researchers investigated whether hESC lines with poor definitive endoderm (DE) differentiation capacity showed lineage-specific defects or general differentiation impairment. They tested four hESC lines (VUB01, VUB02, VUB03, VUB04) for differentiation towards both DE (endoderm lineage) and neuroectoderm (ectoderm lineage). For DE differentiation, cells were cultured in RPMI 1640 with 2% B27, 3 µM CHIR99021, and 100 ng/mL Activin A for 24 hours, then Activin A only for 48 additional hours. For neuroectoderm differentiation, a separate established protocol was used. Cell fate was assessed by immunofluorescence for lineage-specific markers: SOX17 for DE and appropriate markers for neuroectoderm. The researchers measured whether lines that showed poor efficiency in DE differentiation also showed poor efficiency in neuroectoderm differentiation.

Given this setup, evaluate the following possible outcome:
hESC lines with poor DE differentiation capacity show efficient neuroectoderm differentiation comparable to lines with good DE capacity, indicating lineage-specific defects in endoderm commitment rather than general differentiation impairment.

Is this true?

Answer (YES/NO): YES